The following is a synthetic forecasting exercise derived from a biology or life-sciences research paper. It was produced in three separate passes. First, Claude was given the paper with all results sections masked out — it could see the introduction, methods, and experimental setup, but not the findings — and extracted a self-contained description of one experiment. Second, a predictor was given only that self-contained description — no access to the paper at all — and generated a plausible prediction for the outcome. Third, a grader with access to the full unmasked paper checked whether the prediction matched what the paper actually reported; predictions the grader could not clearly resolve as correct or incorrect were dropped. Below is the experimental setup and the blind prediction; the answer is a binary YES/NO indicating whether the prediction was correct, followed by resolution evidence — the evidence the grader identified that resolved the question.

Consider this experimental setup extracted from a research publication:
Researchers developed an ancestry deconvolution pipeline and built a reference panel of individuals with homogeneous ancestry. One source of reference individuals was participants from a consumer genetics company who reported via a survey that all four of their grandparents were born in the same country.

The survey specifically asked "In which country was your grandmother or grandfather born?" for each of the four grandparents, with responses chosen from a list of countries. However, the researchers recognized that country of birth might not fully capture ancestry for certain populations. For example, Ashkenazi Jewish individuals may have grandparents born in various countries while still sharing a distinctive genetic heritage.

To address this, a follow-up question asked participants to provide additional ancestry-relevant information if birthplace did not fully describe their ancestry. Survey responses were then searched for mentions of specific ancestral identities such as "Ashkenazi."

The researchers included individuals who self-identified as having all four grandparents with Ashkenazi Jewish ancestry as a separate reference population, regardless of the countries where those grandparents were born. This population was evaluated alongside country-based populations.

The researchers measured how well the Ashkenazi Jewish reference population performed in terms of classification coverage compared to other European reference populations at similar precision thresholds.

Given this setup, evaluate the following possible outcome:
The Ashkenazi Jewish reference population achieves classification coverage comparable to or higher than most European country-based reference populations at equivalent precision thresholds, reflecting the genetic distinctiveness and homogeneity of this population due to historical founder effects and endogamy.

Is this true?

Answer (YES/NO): YES